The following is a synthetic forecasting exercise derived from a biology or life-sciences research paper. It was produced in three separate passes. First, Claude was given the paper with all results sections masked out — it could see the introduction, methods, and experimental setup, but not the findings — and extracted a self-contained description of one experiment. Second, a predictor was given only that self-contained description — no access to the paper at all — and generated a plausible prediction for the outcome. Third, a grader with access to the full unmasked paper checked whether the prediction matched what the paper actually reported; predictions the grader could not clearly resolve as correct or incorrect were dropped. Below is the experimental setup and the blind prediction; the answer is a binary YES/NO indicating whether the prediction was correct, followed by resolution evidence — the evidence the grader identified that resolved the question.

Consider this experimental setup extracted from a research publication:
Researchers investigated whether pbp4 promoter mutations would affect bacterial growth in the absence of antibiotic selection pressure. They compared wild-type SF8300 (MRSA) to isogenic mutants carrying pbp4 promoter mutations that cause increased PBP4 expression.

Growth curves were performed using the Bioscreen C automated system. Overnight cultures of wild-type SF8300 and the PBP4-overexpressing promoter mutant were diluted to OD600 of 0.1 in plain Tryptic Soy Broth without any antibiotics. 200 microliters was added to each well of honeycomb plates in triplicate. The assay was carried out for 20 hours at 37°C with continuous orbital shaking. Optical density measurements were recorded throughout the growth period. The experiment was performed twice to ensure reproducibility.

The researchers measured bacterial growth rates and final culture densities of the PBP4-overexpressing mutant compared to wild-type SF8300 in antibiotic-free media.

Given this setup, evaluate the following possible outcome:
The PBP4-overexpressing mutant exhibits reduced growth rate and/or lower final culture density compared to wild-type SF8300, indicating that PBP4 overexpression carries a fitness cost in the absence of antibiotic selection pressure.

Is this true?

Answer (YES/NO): NO